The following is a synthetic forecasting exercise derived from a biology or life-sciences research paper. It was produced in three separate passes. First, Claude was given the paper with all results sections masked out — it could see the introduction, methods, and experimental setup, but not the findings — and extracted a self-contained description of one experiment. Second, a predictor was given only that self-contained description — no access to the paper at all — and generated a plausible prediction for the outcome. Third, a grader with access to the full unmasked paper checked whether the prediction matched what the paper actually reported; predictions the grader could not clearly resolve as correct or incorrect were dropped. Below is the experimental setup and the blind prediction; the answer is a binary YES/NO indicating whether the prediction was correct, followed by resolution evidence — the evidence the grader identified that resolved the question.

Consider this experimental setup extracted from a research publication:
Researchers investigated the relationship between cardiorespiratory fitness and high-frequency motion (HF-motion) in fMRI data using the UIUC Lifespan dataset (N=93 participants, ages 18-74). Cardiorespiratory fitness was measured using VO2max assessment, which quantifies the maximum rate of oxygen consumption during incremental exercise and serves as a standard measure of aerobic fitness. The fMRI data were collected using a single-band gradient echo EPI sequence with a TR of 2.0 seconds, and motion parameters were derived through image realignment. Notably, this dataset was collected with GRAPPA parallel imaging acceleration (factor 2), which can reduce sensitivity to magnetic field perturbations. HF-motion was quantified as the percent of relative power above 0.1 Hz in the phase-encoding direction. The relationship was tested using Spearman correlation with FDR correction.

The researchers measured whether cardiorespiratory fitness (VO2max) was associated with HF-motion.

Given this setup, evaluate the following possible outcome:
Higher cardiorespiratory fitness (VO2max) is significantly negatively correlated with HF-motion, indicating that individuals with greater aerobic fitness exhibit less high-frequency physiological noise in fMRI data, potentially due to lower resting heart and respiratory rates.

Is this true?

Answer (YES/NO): YES